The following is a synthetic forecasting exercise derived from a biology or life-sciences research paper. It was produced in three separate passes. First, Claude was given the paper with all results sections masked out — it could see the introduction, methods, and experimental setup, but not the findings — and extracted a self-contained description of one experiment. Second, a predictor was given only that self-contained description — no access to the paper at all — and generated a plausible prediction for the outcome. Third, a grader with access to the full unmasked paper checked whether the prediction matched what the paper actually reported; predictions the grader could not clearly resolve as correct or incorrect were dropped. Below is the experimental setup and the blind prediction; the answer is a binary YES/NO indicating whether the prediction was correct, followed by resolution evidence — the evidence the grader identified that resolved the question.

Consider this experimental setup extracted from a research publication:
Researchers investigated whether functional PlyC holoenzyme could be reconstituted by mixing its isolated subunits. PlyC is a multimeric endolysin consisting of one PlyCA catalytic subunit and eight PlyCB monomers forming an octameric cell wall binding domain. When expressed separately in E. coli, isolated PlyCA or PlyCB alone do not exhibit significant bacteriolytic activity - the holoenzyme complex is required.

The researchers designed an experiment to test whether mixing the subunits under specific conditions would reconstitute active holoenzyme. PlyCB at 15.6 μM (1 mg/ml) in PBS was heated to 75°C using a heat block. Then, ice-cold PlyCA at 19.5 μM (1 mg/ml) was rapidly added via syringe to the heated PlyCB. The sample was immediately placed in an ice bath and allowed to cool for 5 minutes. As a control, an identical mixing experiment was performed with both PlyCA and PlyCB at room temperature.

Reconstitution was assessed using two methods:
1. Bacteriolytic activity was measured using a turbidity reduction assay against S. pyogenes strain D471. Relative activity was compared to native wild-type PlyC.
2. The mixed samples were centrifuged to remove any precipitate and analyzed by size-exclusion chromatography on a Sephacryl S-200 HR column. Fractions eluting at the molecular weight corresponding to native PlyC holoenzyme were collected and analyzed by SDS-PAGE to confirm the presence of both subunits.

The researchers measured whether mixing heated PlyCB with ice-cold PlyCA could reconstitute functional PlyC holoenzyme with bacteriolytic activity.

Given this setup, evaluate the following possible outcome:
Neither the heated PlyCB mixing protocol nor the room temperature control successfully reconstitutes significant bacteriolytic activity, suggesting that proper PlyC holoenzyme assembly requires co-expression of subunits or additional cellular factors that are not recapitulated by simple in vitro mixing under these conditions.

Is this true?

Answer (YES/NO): NO